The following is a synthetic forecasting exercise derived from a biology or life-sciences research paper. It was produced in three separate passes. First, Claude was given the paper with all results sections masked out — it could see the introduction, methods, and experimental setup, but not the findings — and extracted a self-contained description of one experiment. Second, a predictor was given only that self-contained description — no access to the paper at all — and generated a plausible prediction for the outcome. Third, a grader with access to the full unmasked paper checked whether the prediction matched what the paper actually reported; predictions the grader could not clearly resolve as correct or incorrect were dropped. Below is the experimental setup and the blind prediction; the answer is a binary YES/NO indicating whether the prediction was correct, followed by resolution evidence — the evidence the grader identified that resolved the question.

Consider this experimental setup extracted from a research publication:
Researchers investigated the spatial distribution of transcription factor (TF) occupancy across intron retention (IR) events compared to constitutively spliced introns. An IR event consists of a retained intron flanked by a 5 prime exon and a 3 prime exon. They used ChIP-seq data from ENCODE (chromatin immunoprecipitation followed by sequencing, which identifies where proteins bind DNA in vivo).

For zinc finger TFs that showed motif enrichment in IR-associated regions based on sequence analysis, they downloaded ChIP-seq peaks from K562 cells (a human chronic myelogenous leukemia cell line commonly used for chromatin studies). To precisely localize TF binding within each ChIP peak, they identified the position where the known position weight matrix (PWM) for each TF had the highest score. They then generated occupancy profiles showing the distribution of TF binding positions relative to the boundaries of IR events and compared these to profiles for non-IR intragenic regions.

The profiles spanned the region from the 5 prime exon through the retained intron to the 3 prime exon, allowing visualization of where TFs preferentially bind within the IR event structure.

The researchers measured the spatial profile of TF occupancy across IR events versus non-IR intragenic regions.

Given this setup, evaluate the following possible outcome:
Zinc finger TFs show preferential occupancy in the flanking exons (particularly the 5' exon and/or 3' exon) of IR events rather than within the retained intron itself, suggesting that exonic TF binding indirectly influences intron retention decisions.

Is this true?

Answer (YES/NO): YES